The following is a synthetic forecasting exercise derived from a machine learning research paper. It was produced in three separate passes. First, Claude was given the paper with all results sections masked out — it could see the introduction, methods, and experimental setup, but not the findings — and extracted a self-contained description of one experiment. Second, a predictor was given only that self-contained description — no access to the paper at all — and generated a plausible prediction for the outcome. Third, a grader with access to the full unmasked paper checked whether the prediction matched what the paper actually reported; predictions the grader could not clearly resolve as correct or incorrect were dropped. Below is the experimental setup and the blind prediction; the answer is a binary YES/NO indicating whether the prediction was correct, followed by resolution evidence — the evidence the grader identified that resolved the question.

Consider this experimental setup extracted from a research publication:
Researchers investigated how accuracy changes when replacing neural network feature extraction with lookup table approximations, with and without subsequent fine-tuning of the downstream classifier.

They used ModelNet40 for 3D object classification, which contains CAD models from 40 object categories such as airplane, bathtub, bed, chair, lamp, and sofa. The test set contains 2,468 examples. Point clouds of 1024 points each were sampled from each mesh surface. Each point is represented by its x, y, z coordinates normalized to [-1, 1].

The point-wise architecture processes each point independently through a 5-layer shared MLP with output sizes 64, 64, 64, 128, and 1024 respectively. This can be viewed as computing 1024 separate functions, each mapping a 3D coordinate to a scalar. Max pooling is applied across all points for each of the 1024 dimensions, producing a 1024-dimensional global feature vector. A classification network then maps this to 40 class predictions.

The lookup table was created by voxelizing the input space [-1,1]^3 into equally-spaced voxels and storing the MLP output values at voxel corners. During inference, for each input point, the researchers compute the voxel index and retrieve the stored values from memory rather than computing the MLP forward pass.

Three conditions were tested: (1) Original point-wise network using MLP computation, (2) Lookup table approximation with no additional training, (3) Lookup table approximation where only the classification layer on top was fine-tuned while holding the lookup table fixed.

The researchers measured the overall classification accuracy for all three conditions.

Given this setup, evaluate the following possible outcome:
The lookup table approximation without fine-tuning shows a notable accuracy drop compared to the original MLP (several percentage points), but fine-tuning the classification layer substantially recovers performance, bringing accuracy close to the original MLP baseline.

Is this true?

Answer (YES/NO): NO